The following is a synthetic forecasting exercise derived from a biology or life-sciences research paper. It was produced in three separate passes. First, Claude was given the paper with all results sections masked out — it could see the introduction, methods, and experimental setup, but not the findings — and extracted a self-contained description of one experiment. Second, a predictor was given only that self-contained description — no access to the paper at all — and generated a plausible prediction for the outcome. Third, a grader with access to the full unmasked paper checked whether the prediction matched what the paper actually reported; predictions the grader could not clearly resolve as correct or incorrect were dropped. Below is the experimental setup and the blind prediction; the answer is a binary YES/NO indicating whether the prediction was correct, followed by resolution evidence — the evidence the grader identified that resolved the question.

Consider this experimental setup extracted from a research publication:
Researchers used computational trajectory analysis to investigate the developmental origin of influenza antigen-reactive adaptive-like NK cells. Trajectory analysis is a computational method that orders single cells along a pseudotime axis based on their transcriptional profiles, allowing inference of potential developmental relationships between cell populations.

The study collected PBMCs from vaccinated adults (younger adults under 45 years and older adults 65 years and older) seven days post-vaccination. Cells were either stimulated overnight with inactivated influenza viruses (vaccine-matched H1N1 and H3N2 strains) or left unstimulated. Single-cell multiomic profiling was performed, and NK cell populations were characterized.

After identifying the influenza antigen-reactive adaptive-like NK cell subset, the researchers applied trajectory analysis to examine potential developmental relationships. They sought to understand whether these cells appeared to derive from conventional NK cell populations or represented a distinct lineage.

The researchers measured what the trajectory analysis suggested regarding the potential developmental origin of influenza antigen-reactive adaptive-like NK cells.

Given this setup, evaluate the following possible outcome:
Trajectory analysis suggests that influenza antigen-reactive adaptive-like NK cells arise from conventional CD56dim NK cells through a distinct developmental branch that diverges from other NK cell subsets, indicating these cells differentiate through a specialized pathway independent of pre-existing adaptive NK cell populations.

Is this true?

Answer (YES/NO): NO